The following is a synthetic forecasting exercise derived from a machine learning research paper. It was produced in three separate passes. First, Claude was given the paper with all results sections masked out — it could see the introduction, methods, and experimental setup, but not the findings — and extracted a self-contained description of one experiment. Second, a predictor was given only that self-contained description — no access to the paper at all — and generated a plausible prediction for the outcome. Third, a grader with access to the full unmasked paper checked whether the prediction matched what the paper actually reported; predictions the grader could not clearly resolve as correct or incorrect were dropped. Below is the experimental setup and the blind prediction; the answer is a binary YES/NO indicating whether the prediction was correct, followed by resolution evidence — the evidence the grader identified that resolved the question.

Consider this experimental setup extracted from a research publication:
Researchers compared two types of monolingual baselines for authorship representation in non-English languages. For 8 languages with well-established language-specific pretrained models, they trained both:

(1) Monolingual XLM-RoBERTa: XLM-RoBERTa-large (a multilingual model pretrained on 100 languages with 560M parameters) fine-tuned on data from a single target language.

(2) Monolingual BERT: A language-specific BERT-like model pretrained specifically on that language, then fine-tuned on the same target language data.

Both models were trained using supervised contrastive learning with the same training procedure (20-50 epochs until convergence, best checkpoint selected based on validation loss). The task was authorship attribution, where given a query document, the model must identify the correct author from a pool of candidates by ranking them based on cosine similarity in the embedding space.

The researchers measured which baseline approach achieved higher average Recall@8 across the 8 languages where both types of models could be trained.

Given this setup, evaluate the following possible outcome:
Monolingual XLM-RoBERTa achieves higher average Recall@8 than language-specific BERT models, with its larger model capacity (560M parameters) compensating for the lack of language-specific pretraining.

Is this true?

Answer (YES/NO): NO